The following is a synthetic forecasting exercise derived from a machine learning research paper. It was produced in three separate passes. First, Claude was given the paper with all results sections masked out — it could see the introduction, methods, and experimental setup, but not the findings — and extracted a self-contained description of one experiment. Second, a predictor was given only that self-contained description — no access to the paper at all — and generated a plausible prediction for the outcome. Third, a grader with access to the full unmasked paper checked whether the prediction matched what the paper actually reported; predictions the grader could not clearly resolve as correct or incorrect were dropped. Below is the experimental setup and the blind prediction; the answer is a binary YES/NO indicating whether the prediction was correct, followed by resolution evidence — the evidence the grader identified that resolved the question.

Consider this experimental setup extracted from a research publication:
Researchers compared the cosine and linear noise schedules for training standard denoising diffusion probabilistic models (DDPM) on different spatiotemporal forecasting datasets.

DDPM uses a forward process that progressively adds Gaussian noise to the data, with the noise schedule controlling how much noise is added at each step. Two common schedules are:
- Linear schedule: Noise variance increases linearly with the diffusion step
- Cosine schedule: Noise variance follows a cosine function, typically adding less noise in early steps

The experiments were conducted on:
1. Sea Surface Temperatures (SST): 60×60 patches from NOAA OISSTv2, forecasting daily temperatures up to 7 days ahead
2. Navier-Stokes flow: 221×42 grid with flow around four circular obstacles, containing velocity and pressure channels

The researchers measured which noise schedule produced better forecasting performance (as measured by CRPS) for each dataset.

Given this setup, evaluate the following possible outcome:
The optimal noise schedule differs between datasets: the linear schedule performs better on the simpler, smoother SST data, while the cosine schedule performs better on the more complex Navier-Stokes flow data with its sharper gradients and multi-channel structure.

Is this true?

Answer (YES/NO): NO